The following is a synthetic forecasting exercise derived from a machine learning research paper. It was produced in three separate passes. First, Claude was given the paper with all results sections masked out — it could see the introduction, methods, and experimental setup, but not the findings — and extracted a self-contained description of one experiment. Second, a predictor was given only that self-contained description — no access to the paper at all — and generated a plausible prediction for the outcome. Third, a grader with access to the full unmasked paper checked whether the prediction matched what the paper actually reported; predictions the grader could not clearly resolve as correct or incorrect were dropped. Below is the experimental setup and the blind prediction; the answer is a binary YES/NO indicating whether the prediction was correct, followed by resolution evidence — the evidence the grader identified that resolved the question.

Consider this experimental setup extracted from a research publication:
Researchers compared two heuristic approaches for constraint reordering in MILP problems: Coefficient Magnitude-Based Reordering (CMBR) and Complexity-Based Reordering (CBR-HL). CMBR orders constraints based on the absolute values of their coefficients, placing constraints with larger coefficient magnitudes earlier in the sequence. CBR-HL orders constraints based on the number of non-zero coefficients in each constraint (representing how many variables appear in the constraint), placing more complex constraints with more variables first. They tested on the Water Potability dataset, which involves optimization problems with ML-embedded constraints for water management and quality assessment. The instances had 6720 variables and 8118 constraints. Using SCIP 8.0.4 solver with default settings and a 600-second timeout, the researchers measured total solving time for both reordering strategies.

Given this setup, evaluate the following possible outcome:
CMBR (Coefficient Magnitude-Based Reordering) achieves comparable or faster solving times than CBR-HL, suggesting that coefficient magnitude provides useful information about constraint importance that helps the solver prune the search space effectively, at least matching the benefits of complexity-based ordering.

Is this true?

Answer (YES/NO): YES